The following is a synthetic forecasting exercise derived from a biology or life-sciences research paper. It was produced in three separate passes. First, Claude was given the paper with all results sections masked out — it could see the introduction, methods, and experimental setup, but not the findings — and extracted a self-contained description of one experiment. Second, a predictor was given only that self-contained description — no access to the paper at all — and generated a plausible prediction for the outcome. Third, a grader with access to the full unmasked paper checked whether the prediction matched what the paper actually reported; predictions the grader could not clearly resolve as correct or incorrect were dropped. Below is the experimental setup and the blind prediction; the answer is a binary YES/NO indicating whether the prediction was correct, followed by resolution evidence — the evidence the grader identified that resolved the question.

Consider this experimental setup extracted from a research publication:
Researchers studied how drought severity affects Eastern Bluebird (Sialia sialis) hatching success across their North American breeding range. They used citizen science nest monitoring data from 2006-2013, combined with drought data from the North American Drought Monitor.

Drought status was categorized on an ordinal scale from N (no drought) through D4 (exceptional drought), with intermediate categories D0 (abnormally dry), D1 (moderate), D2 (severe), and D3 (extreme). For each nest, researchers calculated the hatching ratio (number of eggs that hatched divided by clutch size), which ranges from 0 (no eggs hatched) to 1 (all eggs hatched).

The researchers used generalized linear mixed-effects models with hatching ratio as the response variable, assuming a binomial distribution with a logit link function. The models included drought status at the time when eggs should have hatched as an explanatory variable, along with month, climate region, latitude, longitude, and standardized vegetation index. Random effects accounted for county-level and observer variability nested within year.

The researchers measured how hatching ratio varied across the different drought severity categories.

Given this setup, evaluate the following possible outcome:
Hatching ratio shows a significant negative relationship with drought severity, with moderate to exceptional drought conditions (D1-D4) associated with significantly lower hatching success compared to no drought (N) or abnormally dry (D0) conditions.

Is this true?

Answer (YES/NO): NO